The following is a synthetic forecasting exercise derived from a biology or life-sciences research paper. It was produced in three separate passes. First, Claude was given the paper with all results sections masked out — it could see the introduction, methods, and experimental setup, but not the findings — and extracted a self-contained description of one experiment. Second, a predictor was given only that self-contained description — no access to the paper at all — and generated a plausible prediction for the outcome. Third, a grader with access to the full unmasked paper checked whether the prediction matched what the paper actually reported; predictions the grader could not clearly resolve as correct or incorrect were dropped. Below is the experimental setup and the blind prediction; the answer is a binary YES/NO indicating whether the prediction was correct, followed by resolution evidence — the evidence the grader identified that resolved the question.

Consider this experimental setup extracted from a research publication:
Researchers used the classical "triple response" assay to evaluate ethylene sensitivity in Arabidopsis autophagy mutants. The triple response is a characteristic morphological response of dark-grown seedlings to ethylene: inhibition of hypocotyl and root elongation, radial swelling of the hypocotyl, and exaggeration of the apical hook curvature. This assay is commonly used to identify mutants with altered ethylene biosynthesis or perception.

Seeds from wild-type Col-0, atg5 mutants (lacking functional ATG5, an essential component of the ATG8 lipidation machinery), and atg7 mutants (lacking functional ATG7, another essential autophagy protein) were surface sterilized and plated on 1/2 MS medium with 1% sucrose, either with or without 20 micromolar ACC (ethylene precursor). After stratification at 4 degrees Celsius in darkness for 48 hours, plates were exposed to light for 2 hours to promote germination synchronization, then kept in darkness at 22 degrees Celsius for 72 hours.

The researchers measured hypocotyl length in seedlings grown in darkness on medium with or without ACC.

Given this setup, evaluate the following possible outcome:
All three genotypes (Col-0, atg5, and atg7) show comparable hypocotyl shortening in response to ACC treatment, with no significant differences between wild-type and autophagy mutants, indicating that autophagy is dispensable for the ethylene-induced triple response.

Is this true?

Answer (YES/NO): NO